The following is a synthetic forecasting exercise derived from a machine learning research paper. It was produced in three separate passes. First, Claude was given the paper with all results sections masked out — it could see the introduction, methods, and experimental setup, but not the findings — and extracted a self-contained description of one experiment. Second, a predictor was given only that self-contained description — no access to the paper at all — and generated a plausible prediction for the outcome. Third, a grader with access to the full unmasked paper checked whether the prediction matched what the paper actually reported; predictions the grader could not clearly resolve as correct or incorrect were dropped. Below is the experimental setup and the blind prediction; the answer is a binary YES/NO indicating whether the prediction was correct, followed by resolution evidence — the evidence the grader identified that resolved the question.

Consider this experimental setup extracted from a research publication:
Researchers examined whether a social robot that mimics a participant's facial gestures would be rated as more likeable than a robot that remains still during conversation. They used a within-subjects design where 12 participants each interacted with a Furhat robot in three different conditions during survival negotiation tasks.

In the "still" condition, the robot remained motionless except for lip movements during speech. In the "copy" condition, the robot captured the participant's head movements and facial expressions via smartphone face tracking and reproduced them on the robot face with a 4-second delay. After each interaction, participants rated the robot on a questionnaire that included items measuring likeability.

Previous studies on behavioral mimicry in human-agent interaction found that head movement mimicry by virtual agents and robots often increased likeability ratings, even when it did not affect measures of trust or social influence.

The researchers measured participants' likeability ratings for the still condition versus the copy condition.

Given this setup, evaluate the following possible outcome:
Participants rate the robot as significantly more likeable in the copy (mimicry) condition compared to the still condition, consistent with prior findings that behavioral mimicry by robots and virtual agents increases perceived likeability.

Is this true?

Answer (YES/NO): NO